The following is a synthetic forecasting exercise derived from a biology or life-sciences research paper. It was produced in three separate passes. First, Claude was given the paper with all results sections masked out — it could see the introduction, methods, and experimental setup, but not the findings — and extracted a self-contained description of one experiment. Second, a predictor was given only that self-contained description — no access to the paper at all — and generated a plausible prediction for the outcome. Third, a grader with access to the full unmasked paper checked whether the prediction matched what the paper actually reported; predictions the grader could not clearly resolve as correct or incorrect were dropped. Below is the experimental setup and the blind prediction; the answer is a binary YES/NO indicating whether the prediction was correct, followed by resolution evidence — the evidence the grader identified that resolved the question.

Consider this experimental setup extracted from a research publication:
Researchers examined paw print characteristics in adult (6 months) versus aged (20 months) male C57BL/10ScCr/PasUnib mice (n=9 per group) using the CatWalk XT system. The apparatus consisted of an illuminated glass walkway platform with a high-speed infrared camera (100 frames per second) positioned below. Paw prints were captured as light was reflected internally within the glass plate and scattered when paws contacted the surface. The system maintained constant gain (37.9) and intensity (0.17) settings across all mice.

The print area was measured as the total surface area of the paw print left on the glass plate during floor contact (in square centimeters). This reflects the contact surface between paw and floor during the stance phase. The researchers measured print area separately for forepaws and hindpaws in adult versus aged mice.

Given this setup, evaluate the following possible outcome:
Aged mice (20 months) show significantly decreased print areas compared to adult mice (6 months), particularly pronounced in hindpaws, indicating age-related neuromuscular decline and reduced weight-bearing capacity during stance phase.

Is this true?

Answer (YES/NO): NO